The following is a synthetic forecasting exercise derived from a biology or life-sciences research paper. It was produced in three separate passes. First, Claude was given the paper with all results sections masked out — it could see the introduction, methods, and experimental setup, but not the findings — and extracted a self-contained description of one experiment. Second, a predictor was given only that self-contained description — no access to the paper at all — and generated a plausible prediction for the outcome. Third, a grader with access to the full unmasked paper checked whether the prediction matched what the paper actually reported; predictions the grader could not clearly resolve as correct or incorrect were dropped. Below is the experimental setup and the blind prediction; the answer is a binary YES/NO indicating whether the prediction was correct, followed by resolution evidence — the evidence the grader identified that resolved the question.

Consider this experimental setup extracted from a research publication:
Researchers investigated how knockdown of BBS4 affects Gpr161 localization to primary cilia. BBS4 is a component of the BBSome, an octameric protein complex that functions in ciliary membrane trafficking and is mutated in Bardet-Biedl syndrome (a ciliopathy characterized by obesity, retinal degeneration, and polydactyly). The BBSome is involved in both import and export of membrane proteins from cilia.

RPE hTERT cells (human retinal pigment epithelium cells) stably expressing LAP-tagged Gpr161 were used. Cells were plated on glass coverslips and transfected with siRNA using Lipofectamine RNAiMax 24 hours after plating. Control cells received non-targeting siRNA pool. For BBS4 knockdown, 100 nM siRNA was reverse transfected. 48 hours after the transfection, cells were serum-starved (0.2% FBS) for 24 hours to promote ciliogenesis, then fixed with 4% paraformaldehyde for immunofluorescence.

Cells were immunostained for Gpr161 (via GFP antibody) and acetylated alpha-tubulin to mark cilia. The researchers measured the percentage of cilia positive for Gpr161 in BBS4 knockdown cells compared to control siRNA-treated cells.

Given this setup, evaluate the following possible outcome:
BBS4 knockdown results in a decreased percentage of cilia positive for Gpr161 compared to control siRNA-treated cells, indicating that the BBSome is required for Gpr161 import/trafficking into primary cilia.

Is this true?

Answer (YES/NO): NO